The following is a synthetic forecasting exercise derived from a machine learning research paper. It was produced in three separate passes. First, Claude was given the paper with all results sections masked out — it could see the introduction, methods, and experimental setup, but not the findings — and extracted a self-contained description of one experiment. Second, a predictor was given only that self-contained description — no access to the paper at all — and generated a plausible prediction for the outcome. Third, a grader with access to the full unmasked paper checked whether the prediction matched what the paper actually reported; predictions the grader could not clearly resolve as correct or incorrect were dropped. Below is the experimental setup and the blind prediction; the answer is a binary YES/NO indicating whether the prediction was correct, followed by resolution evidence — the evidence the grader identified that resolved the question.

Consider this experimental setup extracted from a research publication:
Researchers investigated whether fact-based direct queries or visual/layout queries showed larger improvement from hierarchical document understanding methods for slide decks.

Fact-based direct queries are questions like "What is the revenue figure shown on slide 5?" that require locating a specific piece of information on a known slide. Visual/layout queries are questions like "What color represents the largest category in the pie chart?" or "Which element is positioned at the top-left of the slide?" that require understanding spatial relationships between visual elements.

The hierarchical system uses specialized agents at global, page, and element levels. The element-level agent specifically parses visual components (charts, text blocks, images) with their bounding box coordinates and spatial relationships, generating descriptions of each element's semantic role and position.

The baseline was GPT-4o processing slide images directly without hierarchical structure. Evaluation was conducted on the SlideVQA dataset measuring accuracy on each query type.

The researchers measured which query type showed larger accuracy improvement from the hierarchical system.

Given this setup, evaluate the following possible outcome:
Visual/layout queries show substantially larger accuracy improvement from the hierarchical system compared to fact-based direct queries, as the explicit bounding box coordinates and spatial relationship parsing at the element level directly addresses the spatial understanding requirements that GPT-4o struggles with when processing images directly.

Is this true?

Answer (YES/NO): YES